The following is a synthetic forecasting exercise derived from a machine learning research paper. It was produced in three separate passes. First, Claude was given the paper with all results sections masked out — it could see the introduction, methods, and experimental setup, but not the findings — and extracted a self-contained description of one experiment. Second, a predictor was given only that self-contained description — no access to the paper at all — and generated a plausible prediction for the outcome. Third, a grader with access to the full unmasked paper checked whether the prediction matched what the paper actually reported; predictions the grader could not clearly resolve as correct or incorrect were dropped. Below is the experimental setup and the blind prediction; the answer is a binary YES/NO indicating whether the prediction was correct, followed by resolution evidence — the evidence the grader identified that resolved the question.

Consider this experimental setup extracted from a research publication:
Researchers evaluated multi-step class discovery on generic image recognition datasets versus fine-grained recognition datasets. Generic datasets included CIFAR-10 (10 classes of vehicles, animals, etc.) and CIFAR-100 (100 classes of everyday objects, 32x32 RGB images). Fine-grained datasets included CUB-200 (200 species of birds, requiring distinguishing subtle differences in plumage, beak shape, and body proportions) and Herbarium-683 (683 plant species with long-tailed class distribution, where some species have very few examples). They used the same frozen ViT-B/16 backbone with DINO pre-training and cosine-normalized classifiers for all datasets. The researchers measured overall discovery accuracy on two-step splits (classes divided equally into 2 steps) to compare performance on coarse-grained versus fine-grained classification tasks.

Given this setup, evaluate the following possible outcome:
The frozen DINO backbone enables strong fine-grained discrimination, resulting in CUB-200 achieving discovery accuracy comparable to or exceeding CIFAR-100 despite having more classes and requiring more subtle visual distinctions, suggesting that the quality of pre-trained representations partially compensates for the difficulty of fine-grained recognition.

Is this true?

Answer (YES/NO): NO